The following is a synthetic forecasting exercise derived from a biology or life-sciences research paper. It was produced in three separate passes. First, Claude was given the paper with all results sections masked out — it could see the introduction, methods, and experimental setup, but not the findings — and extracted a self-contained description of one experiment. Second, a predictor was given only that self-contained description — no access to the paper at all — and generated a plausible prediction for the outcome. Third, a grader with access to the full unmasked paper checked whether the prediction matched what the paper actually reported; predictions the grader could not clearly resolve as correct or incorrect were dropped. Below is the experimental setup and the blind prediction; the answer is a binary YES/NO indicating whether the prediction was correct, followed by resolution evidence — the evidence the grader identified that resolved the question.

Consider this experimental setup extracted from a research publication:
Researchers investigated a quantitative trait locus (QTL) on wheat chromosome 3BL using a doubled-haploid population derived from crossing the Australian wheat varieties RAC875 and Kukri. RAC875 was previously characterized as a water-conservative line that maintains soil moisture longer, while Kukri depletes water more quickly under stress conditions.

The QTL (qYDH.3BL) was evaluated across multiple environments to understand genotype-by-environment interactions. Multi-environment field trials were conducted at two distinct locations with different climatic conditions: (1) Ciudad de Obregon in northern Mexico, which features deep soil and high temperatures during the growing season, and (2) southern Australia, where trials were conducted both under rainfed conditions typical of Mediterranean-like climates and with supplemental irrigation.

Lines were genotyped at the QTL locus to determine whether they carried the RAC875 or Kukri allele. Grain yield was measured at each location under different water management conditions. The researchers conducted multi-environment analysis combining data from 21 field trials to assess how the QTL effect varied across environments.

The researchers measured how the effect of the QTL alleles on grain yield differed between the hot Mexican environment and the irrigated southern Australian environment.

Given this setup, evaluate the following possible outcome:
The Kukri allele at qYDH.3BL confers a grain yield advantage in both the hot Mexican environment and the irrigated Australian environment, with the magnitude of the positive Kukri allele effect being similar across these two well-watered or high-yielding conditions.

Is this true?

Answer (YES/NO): NO